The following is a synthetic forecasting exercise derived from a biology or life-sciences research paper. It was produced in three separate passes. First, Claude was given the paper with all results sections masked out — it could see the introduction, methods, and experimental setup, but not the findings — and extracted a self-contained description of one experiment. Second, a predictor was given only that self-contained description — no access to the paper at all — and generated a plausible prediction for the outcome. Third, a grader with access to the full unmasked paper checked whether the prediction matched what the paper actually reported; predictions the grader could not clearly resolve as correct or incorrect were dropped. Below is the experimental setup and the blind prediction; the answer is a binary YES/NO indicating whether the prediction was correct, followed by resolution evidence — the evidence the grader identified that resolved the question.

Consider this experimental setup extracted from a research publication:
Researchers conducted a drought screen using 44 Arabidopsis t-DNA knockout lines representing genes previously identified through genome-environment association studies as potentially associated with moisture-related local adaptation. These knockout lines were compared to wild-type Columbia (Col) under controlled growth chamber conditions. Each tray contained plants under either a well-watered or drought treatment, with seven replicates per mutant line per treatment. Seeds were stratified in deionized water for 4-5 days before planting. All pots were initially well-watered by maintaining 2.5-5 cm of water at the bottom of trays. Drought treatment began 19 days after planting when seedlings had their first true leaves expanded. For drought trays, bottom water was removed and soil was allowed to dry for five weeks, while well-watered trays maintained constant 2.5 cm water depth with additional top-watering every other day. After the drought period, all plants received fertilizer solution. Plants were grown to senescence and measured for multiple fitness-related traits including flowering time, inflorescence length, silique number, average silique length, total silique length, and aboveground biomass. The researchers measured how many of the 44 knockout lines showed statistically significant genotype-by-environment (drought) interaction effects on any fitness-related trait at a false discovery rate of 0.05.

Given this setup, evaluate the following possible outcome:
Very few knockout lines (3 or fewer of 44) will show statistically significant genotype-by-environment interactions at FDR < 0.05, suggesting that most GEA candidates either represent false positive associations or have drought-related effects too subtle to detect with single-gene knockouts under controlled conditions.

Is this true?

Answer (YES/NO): YES